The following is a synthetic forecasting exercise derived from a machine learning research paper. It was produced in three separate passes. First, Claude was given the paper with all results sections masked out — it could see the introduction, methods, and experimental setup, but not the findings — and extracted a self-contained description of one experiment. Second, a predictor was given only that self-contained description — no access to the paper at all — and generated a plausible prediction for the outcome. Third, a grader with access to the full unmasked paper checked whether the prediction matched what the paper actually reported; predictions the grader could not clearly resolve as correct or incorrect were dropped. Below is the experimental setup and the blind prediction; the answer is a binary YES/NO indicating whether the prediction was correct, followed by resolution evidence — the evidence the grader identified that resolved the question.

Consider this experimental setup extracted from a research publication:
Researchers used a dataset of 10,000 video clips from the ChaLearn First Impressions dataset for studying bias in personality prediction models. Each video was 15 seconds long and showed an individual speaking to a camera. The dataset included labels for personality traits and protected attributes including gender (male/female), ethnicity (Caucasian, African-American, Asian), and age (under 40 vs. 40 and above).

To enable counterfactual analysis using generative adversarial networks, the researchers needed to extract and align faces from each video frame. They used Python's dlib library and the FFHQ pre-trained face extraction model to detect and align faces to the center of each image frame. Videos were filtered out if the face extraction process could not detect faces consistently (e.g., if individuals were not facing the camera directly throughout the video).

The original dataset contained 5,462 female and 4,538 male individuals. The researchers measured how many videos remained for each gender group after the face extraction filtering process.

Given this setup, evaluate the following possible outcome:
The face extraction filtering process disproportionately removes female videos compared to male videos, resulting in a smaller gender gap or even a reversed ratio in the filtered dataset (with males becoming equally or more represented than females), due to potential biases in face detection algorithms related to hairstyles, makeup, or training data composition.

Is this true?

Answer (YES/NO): NO